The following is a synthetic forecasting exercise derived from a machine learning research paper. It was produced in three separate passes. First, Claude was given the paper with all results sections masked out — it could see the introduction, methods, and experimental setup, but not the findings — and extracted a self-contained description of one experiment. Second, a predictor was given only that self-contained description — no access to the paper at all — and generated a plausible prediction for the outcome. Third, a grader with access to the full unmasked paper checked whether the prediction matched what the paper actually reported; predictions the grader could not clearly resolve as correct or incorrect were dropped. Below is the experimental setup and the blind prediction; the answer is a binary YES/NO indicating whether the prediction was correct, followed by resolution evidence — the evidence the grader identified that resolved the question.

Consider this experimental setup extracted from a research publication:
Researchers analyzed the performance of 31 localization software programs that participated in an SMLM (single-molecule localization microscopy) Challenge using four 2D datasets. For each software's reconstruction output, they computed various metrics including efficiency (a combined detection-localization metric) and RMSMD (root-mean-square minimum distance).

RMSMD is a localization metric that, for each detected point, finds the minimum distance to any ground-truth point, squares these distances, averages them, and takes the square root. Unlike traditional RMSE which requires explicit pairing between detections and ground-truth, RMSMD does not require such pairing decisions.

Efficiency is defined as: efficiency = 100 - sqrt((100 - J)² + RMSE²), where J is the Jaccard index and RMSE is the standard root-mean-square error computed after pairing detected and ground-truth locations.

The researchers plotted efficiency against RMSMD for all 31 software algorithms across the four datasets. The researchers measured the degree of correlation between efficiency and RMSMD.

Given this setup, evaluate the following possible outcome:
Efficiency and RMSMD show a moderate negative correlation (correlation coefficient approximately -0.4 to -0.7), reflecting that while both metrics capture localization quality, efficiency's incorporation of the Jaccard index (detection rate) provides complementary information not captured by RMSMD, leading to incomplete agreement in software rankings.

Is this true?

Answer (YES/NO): NO